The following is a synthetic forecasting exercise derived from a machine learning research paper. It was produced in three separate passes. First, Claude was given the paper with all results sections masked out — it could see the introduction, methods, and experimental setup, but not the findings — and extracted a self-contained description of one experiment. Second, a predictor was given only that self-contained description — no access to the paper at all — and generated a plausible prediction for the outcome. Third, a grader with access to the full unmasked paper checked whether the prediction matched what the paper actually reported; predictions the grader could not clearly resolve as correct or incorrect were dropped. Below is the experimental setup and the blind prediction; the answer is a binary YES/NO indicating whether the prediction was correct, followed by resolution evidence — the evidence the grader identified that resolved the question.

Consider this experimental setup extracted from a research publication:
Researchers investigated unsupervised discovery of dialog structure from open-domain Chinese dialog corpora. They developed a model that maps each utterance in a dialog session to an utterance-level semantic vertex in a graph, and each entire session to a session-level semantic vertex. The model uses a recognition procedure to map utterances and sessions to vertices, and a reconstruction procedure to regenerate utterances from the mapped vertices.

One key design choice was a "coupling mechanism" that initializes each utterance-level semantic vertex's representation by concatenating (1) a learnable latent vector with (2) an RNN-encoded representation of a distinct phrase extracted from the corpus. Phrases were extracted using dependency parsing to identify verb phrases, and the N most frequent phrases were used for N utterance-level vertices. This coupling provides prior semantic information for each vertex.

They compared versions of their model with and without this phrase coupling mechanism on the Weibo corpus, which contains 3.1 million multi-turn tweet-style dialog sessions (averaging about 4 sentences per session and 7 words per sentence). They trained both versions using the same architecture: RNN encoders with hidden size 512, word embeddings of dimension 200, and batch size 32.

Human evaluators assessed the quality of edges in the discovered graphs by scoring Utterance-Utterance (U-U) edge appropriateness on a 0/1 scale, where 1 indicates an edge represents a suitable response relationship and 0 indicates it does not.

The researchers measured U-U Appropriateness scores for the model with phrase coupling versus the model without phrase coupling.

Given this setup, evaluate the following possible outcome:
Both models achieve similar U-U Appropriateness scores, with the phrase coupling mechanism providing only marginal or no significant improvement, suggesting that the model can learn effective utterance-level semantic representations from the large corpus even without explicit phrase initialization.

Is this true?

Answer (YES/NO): NO